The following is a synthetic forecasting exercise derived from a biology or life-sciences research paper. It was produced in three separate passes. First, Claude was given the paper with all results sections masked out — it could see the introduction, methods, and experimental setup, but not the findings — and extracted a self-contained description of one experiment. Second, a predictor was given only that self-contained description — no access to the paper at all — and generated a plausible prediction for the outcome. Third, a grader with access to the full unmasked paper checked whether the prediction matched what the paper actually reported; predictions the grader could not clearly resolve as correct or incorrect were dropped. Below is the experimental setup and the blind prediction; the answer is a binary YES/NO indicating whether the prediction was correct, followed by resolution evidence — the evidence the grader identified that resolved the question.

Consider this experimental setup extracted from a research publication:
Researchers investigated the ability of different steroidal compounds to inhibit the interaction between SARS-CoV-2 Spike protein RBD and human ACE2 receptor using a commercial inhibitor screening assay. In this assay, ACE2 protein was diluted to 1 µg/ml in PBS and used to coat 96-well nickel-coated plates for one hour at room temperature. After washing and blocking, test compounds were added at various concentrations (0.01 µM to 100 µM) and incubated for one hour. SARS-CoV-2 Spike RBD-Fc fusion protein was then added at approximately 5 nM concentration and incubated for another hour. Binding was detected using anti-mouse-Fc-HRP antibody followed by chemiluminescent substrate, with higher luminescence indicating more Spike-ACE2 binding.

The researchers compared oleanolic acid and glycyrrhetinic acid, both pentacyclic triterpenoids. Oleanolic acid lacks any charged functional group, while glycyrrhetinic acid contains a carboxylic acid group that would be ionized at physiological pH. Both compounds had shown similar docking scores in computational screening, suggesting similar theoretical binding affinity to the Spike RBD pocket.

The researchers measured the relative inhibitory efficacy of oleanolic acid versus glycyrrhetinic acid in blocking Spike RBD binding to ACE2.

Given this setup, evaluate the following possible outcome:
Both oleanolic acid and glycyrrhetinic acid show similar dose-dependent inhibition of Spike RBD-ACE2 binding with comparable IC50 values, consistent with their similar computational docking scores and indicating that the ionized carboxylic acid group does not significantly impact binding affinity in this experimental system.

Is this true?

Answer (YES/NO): NO